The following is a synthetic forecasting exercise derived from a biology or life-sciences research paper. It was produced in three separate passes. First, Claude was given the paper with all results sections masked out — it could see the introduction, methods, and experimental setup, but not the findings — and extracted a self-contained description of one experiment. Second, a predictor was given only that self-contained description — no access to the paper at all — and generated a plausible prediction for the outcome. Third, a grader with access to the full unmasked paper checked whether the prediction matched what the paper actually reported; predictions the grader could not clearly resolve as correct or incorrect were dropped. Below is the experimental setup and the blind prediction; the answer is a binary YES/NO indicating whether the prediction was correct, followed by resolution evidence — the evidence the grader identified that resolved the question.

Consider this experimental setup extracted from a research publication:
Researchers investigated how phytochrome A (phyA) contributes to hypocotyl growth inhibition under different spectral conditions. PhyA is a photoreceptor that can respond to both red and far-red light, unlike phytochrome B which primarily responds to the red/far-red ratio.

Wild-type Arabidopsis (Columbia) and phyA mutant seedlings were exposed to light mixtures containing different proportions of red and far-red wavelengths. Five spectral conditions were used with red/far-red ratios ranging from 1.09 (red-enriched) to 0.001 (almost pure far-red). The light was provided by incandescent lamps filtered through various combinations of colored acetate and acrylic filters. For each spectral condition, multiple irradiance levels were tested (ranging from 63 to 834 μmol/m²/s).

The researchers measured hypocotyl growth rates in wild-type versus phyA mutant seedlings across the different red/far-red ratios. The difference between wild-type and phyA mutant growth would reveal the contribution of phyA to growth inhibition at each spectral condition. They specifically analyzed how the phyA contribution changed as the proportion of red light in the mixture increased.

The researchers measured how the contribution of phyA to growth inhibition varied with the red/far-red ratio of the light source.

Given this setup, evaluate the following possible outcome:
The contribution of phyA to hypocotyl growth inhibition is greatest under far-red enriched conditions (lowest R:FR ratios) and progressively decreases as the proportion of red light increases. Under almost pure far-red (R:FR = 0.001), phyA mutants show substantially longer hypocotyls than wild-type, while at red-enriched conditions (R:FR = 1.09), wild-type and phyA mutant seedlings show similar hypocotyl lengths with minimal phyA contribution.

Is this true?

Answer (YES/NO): NO